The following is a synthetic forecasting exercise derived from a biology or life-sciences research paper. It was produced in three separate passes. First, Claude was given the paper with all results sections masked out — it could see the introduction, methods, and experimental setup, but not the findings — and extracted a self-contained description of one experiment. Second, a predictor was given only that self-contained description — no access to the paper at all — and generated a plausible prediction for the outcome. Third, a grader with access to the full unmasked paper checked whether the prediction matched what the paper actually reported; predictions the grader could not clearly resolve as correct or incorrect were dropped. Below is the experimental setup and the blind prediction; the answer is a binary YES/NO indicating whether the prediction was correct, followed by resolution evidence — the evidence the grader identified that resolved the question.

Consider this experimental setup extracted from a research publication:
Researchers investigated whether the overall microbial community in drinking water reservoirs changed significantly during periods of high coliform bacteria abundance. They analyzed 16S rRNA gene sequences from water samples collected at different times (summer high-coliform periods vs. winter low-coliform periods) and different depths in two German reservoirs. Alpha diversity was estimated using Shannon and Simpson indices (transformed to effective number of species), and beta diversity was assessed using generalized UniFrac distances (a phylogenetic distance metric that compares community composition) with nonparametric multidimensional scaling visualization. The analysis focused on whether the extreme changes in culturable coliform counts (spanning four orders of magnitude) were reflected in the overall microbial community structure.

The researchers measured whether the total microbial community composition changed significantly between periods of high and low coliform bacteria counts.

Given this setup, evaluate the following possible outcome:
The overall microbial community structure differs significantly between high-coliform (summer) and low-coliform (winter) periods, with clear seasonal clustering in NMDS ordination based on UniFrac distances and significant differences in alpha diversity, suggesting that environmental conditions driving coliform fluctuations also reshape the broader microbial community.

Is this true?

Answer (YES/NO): NO